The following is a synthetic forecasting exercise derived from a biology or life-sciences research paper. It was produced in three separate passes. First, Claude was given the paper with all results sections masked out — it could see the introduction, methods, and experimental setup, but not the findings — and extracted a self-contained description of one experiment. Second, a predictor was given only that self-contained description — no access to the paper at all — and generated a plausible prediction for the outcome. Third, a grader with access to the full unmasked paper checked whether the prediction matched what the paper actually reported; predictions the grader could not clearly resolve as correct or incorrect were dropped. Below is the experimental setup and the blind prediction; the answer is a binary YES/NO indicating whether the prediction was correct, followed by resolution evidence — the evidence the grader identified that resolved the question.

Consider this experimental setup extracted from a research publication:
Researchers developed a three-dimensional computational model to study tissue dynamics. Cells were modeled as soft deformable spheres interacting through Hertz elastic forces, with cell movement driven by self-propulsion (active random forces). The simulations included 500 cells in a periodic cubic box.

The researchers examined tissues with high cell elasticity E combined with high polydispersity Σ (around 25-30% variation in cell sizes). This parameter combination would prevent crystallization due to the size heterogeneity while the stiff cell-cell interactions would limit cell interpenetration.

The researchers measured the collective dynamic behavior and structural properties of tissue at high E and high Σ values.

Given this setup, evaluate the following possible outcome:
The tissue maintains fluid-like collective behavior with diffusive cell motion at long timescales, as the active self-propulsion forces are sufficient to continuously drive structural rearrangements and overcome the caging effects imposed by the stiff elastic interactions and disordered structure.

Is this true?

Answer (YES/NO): NO